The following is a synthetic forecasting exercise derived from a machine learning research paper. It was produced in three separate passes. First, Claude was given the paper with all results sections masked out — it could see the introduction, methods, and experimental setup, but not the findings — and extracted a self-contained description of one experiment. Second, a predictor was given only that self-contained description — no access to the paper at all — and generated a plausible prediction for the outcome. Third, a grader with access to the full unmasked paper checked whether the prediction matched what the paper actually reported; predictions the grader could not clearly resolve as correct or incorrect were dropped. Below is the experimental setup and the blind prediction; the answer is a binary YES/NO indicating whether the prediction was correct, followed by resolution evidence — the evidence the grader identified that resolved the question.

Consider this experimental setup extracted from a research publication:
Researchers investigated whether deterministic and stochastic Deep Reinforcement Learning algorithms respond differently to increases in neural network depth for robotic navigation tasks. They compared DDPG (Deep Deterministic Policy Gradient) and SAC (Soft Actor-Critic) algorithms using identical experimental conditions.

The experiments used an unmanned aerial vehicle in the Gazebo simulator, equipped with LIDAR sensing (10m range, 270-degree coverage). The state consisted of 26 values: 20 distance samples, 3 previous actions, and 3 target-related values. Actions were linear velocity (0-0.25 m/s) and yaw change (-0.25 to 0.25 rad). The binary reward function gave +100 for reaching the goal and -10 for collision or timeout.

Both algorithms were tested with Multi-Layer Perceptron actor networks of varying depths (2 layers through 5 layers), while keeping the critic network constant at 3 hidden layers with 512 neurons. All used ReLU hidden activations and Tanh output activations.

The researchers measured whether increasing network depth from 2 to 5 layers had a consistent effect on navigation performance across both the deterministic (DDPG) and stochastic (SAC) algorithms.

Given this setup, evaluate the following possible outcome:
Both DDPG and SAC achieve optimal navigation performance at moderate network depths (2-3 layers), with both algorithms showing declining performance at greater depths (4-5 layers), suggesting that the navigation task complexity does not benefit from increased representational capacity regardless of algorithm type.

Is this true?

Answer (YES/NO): NO